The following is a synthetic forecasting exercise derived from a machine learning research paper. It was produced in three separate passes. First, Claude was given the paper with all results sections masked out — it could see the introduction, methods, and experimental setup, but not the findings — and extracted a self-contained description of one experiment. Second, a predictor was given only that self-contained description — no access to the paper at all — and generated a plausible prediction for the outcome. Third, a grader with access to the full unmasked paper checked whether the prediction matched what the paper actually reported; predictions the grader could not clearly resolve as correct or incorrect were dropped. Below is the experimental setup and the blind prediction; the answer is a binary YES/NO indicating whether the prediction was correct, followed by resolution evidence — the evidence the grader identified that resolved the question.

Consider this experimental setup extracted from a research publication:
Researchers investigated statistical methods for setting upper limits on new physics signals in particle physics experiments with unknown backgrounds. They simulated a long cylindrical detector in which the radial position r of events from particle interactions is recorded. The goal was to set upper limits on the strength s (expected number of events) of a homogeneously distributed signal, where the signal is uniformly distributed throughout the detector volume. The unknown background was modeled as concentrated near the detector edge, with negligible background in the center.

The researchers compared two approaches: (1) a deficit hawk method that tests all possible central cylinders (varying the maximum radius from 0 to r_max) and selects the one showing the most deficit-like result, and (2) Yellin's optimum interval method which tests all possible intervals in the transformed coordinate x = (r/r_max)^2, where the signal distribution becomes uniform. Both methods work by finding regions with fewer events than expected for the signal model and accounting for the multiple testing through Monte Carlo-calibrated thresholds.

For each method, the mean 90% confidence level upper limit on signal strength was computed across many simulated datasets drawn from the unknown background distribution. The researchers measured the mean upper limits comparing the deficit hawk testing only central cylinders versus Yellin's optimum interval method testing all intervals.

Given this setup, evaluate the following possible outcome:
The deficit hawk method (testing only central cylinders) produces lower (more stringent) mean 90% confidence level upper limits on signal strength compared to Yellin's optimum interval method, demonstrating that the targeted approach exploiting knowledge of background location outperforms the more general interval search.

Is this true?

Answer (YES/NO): YES